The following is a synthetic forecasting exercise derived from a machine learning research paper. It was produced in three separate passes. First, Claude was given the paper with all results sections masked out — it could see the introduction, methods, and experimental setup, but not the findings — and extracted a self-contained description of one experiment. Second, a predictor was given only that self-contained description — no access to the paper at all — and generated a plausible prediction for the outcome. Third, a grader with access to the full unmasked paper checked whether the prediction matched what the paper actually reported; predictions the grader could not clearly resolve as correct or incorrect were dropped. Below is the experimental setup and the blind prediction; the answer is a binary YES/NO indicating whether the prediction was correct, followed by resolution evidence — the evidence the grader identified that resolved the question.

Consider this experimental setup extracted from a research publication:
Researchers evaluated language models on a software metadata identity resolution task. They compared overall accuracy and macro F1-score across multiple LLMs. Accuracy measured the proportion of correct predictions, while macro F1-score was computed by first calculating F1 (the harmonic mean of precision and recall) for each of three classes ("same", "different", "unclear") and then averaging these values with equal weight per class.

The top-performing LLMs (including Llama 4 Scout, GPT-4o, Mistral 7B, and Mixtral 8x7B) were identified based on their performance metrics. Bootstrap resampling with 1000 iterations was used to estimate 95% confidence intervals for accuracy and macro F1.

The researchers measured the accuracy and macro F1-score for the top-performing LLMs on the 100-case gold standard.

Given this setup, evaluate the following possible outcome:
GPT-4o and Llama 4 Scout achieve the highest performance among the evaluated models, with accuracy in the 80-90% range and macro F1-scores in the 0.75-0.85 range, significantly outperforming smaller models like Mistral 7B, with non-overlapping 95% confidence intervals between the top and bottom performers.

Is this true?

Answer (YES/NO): NO